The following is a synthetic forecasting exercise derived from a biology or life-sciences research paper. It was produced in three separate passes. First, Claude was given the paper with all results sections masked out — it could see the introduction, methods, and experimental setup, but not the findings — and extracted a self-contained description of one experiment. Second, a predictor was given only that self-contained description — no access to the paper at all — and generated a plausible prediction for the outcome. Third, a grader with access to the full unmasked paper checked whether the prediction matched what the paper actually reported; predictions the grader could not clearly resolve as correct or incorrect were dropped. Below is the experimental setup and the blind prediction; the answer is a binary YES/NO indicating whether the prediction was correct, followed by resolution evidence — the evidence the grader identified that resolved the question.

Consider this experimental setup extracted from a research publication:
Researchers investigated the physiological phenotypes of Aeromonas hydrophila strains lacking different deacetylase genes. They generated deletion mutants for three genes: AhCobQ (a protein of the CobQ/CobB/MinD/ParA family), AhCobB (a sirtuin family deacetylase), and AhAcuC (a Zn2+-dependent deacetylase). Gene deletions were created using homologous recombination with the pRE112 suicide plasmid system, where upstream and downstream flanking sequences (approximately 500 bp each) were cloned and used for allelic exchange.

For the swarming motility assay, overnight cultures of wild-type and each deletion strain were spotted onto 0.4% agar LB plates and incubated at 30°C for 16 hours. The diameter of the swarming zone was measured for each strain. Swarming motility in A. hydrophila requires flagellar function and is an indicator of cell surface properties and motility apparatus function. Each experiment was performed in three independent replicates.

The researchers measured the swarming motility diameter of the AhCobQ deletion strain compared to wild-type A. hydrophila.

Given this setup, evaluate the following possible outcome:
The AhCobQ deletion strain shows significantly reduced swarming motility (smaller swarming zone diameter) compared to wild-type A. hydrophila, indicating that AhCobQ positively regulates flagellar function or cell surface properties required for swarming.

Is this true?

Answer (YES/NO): NO